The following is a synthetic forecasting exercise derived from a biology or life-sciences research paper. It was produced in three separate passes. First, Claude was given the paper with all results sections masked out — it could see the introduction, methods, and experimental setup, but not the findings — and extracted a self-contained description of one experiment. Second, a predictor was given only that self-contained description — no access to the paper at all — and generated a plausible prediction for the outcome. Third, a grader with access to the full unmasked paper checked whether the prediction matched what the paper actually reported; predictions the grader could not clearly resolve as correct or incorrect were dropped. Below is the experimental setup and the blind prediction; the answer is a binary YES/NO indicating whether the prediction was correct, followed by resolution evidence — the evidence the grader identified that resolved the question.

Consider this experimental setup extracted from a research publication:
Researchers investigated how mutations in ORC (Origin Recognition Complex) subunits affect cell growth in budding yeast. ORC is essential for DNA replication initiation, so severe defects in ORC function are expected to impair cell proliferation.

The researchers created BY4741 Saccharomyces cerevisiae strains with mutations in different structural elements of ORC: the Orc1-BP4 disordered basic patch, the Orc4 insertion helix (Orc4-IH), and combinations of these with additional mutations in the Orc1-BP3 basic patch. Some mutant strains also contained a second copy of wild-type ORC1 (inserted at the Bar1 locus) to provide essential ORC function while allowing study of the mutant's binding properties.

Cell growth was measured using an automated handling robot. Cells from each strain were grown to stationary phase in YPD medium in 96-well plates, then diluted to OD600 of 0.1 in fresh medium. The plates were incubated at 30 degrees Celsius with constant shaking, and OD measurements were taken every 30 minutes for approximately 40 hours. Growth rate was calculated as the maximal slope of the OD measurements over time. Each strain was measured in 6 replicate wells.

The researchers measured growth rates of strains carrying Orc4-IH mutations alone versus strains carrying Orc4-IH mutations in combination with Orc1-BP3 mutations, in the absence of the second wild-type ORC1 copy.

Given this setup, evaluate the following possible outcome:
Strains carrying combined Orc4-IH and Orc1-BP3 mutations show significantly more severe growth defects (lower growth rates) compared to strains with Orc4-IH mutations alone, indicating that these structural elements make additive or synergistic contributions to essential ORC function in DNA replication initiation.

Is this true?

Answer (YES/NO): YES